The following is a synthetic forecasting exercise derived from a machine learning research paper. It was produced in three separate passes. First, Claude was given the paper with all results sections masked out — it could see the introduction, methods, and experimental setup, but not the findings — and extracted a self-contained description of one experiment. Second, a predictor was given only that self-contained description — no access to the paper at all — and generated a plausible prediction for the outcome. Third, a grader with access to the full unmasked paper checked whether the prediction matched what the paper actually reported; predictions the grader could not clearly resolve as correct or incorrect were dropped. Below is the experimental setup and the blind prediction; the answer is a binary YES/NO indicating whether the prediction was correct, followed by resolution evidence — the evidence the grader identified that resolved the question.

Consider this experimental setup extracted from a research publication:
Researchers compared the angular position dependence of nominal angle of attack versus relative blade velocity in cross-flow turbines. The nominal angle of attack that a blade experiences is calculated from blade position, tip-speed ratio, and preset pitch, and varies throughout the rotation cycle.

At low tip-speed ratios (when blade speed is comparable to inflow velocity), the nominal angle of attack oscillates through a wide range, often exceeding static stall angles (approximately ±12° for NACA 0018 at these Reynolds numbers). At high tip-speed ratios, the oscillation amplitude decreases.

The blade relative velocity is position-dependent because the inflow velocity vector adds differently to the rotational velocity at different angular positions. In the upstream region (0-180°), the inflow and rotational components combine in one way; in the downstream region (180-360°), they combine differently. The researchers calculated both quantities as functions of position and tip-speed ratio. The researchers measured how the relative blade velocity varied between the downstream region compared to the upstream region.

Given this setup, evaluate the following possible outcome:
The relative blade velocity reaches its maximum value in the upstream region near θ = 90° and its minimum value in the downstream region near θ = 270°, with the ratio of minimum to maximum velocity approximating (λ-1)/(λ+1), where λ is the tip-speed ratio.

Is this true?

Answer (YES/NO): NO